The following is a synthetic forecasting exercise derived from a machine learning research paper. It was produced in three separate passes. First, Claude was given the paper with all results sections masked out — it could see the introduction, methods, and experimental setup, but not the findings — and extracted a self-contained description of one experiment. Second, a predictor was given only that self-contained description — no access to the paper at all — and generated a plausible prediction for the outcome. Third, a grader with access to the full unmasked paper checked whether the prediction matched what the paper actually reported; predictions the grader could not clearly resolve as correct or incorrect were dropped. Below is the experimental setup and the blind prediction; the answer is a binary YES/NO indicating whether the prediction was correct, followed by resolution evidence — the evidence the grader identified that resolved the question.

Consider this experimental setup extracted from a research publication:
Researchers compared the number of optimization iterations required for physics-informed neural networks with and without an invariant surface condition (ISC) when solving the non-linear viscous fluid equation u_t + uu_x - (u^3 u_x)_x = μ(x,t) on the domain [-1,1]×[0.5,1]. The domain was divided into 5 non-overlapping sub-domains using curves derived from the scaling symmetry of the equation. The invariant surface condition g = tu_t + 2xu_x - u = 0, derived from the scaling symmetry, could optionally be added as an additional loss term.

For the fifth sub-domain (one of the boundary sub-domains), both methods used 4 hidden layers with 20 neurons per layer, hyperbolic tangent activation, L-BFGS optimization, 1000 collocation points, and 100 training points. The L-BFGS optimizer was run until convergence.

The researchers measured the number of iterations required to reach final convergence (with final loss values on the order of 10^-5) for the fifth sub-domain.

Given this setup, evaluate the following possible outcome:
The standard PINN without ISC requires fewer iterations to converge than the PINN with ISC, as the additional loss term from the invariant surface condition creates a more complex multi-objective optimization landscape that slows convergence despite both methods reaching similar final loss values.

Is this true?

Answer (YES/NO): NO